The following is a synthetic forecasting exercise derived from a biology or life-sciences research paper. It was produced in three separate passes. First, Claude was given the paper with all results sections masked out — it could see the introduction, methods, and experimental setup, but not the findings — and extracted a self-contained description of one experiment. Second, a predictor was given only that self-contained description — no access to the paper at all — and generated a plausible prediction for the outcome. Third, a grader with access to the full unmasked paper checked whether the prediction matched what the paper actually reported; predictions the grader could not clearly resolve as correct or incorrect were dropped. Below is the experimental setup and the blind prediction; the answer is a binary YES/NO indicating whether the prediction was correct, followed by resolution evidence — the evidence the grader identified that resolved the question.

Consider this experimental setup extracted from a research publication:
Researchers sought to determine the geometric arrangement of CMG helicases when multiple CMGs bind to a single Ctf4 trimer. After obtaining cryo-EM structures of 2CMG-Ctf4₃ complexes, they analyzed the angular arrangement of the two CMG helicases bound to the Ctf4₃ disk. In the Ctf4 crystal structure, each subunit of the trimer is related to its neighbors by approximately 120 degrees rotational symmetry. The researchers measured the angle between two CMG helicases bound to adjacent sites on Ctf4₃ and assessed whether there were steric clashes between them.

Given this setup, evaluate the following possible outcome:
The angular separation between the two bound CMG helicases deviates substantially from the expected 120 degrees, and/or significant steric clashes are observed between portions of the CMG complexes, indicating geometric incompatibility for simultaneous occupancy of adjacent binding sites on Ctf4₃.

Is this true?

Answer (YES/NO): NO